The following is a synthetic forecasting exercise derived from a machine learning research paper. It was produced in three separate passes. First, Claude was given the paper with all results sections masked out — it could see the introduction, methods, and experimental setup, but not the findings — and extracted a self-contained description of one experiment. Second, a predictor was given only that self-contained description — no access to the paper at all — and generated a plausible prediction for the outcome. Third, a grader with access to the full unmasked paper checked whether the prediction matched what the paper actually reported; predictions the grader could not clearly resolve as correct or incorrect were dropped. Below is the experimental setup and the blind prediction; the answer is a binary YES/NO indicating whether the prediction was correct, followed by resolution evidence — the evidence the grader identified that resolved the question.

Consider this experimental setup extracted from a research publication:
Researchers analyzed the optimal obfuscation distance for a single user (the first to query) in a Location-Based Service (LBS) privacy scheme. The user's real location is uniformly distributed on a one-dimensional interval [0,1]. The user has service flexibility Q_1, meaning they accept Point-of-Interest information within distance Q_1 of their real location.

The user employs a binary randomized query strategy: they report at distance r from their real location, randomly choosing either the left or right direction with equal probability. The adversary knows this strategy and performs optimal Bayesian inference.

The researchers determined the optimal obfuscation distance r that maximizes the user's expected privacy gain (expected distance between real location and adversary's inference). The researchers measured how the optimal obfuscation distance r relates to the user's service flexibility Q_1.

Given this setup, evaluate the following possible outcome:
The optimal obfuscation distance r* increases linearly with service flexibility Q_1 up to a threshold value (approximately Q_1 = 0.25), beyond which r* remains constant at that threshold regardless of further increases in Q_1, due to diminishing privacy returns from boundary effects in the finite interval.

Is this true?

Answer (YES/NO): NO